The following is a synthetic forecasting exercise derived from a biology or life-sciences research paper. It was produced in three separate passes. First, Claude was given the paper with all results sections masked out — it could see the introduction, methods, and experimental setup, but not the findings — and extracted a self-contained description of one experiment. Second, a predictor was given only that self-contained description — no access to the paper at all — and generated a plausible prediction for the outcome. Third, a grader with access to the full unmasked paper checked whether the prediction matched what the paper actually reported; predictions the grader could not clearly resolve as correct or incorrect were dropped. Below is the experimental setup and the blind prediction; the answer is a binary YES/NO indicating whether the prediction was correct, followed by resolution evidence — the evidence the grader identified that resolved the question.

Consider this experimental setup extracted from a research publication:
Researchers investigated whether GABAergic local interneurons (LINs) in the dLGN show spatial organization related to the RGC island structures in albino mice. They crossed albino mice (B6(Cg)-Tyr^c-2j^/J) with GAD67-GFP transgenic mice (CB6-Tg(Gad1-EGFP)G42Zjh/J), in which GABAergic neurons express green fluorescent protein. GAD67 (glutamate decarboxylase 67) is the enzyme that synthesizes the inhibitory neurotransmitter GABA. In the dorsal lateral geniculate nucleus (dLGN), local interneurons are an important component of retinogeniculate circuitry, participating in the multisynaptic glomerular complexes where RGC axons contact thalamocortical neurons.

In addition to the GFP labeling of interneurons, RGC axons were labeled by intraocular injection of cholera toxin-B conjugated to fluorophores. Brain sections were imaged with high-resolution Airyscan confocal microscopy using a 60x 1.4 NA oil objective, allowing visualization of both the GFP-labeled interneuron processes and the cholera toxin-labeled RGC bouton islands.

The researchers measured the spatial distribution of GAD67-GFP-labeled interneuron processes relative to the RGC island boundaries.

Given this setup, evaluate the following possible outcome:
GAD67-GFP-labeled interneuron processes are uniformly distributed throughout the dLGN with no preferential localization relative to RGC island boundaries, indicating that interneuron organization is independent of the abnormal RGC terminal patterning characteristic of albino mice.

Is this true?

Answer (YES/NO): NO